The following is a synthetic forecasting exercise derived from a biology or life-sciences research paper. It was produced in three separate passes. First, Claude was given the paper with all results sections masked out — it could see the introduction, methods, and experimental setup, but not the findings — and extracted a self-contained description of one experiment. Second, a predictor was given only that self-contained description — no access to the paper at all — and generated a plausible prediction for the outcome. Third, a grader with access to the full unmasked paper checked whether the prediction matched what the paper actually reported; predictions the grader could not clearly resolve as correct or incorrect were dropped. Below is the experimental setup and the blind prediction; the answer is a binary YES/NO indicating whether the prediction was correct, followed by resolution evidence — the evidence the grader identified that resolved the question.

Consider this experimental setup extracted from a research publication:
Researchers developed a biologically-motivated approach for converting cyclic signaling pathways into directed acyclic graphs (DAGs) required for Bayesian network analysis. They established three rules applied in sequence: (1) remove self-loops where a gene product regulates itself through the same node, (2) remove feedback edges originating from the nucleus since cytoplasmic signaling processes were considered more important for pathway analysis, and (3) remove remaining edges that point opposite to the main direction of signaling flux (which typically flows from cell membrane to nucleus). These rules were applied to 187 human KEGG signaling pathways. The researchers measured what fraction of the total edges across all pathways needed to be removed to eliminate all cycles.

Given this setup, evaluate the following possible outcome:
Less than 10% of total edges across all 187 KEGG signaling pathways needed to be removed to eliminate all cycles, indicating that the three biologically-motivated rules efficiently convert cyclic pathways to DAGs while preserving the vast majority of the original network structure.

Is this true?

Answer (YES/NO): YES